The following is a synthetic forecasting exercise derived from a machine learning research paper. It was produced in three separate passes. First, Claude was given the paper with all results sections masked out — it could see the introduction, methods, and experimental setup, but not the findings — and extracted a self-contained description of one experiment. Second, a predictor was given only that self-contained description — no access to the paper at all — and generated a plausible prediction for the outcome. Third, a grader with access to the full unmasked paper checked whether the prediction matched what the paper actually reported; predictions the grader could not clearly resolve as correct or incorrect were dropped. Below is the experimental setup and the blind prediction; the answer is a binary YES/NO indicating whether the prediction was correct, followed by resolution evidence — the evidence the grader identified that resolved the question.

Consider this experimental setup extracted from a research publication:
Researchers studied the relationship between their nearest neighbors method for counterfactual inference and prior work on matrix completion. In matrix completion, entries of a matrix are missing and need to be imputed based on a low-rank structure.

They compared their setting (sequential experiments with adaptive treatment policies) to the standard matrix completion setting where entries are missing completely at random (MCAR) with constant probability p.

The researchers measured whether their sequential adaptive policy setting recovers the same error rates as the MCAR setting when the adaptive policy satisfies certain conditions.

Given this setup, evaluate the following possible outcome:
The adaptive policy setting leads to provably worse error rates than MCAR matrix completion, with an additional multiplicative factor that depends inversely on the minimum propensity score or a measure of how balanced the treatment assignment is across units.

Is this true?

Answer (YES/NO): NO